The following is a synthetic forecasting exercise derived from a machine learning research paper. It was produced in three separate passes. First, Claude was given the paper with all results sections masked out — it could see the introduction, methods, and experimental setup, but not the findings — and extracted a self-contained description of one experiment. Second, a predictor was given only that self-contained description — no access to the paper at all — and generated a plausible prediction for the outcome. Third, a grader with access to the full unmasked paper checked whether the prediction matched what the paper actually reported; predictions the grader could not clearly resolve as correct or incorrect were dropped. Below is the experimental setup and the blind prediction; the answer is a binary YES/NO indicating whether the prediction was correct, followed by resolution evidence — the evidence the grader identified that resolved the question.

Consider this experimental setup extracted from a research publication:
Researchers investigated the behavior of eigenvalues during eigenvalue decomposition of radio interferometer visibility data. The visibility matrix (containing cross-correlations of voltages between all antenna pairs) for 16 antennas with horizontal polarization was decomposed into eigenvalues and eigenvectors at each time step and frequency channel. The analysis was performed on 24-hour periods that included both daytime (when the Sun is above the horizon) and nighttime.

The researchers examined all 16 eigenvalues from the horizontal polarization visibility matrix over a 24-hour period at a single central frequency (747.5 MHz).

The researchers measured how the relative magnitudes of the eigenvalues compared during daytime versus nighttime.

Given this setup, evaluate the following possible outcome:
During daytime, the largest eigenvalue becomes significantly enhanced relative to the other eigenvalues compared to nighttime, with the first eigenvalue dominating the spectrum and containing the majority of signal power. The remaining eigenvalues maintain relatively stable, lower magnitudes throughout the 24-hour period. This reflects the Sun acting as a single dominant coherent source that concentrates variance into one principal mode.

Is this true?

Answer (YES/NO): NO